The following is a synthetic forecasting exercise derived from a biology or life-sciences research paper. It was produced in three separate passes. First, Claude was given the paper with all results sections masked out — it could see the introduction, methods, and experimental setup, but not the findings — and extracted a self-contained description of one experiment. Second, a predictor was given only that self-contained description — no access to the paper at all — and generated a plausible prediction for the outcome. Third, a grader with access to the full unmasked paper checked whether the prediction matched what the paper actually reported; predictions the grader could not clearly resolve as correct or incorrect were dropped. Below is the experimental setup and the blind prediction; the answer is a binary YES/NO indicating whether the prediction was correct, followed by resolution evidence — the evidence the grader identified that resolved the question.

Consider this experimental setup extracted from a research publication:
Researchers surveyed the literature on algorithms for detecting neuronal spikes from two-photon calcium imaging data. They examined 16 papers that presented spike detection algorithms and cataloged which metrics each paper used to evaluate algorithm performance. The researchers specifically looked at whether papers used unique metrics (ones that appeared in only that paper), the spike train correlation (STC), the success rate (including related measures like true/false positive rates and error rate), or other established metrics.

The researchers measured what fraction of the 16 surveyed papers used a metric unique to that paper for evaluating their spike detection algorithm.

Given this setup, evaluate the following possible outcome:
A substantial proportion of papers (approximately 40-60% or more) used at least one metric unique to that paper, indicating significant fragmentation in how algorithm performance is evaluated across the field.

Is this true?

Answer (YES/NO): YES